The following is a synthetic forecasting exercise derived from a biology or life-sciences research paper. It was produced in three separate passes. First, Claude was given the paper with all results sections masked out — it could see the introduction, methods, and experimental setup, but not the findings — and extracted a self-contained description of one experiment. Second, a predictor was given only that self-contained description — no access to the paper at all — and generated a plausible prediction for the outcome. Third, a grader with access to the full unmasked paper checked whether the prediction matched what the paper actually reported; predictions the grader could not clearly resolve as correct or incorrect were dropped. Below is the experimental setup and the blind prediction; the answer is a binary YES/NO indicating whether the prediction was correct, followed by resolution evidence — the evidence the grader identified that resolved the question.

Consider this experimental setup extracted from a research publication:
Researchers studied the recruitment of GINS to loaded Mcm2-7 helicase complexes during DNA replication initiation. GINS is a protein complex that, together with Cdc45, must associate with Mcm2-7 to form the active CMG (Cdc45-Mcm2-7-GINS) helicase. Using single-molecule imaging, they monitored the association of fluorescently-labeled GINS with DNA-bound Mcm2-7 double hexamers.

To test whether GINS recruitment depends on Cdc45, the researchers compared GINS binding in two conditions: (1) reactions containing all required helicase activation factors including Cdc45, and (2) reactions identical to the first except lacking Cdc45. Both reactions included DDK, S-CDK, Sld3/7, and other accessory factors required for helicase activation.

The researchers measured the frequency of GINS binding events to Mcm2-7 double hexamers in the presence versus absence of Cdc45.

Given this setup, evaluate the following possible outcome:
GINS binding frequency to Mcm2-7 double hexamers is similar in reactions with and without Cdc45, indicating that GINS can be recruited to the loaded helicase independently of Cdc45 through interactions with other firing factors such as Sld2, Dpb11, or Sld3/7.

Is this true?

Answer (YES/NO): NO